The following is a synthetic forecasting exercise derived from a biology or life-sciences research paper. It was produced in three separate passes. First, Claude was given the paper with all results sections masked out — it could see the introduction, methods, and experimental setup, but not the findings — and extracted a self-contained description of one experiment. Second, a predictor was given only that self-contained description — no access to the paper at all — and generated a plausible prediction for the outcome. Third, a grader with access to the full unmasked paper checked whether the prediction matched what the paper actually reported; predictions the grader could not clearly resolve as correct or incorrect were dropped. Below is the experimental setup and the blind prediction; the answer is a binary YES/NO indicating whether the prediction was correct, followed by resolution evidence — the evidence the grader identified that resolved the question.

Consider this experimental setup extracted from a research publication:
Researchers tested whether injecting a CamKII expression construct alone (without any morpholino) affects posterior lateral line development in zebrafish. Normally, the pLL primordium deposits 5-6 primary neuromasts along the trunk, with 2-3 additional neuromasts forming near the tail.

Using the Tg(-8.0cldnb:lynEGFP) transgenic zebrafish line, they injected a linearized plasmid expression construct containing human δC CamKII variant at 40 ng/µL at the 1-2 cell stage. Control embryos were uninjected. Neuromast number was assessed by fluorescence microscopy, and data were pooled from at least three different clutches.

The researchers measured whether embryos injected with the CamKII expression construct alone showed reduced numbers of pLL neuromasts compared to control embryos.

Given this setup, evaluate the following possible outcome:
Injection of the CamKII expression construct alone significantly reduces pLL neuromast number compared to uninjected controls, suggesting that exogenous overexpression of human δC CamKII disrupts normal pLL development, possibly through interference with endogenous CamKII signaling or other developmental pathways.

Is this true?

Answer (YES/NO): NO